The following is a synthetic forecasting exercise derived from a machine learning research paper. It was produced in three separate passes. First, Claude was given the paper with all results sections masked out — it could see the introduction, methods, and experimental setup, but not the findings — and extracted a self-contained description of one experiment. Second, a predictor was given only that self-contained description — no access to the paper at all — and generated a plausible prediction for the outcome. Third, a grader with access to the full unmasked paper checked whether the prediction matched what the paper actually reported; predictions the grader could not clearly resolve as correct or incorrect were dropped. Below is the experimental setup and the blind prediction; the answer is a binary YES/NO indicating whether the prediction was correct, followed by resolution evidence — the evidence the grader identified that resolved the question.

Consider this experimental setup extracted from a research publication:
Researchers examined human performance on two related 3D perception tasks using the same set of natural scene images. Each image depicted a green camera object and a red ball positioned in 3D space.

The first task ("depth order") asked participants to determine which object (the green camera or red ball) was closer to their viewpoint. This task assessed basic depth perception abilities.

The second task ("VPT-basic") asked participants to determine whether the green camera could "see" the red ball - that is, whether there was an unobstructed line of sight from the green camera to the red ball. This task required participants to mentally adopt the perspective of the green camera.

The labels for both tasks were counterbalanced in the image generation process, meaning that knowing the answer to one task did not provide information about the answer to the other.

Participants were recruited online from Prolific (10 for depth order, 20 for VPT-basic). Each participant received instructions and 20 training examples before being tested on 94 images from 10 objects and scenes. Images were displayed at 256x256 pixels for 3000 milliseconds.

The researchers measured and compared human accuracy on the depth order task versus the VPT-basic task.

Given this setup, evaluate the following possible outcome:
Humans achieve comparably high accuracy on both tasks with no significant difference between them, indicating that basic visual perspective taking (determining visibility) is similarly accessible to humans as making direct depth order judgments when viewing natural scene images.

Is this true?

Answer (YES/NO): NO